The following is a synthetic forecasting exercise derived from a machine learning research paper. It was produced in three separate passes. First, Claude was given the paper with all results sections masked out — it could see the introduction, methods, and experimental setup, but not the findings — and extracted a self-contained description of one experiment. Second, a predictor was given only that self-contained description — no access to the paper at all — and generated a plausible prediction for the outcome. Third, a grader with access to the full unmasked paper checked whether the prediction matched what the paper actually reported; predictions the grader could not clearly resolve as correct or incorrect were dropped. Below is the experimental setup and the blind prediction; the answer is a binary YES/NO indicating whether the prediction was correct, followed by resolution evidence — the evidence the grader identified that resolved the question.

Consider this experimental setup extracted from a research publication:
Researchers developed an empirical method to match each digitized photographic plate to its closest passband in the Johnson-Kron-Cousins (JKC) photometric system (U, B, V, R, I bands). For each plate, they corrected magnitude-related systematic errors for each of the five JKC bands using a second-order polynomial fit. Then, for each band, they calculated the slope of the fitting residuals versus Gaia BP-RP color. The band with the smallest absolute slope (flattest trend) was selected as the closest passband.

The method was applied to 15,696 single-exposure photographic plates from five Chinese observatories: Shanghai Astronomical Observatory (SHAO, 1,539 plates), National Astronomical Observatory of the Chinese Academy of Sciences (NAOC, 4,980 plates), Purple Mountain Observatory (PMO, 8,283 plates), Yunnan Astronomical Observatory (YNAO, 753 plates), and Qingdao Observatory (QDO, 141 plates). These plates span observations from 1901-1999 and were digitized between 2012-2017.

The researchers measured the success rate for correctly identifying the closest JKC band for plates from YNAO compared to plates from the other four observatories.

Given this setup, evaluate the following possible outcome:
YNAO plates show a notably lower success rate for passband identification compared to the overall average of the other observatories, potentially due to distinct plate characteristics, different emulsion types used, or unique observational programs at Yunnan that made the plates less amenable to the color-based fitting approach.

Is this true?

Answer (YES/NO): YES